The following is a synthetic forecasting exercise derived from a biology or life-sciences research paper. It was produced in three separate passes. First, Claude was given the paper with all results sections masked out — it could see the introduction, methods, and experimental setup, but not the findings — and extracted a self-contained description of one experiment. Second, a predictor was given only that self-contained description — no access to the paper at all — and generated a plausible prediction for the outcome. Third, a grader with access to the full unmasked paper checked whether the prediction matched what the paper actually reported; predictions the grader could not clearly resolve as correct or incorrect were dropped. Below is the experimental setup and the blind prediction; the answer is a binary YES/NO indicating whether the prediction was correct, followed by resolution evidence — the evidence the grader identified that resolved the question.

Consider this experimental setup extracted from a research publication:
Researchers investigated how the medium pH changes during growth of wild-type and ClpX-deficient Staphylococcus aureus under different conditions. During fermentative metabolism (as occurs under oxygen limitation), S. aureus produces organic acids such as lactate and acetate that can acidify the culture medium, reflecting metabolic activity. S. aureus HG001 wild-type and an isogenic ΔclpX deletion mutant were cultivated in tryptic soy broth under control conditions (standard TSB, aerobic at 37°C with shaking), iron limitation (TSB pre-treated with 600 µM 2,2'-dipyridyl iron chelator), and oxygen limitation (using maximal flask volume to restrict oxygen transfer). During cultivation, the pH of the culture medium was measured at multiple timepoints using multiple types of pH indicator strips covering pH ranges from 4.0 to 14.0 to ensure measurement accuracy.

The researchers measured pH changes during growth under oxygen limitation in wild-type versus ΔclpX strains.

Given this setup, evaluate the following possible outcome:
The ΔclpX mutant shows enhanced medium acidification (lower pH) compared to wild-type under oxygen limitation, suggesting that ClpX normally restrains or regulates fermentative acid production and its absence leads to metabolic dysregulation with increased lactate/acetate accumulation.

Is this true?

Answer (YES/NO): NO